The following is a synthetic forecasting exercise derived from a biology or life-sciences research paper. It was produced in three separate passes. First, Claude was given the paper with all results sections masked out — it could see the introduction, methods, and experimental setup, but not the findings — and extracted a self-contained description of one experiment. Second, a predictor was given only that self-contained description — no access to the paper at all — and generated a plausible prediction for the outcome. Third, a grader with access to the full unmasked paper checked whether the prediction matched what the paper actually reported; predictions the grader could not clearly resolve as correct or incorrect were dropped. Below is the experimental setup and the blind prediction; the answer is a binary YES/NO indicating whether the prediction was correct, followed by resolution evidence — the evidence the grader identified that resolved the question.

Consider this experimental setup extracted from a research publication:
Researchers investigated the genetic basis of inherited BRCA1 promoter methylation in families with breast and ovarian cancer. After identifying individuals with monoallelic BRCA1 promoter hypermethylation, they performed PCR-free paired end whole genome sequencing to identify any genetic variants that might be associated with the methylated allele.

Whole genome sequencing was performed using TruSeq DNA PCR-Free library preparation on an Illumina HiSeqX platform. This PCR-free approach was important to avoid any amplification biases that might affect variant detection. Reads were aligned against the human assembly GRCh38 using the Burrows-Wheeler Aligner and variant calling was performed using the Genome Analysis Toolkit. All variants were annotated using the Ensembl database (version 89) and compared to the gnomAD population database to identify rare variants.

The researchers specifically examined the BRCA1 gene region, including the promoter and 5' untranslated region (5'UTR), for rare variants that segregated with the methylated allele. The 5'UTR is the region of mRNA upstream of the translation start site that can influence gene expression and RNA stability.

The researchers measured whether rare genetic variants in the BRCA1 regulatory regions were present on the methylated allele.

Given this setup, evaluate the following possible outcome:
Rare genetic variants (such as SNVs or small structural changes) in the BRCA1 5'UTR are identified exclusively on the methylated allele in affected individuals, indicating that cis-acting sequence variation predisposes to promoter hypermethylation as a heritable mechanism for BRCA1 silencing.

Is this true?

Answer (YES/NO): YES